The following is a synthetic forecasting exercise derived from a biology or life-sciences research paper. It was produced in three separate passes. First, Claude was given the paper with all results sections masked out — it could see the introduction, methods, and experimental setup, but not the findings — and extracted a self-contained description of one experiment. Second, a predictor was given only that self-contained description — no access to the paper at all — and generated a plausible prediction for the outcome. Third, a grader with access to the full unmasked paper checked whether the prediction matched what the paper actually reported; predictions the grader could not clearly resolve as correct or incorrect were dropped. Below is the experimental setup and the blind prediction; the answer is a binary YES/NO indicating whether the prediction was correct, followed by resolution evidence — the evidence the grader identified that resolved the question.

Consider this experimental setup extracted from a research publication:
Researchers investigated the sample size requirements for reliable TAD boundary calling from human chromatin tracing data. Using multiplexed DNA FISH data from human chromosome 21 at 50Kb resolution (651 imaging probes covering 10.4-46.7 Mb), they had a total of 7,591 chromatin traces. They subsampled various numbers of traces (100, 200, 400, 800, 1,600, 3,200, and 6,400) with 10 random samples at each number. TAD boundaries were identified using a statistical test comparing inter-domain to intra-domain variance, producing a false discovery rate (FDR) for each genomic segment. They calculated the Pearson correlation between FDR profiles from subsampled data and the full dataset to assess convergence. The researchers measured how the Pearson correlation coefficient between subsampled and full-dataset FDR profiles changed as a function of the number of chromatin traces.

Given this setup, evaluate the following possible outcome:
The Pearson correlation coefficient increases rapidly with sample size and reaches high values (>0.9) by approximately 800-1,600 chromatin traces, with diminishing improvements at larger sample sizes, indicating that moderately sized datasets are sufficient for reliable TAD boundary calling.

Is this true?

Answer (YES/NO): NO